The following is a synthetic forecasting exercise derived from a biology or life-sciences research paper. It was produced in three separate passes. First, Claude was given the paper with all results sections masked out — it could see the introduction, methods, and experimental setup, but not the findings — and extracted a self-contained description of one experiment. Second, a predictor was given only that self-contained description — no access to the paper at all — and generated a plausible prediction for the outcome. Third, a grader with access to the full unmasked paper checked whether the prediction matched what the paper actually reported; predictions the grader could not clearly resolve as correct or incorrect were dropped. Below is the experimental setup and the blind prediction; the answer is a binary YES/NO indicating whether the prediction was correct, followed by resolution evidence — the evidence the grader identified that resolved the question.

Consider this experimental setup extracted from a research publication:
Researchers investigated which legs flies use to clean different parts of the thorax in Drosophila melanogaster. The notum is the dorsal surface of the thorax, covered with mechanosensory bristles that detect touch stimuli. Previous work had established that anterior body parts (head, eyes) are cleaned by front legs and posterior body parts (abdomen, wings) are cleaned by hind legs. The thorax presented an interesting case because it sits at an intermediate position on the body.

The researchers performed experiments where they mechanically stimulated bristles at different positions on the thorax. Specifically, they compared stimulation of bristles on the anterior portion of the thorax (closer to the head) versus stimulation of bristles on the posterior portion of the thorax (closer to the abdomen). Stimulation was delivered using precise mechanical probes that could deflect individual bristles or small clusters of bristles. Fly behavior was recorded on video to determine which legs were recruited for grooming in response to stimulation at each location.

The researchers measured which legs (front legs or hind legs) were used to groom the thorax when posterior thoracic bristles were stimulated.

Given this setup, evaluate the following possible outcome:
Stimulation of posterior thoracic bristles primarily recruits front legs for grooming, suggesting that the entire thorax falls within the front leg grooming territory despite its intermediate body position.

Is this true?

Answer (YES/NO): NO